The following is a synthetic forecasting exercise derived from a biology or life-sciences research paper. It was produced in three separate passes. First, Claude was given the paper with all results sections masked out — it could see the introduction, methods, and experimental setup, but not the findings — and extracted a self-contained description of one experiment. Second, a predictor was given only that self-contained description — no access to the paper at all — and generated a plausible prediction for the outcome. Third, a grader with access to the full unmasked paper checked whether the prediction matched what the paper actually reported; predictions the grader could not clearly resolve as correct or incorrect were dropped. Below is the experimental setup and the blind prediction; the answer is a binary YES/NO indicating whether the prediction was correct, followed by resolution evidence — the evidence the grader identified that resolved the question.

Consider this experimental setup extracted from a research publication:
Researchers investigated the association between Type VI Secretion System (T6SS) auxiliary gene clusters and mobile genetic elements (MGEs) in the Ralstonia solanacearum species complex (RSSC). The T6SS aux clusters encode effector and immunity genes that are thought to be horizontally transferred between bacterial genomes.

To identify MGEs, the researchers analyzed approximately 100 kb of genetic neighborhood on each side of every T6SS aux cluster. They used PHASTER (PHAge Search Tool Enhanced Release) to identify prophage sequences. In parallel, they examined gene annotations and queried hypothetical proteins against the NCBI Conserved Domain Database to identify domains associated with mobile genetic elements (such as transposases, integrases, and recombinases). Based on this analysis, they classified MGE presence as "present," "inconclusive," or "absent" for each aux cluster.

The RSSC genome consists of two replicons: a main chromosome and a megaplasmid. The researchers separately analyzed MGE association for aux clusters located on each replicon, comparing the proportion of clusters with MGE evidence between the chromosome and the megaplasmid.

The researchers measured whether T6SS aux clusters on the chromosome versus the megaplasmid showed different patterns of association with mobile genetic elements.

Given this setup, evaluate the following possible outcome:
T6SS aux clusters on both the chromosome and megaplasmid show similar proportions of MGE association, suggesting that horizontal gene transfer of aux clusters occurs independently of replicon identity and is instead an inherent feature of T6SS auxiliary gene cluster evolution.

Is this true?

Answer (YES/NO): NO